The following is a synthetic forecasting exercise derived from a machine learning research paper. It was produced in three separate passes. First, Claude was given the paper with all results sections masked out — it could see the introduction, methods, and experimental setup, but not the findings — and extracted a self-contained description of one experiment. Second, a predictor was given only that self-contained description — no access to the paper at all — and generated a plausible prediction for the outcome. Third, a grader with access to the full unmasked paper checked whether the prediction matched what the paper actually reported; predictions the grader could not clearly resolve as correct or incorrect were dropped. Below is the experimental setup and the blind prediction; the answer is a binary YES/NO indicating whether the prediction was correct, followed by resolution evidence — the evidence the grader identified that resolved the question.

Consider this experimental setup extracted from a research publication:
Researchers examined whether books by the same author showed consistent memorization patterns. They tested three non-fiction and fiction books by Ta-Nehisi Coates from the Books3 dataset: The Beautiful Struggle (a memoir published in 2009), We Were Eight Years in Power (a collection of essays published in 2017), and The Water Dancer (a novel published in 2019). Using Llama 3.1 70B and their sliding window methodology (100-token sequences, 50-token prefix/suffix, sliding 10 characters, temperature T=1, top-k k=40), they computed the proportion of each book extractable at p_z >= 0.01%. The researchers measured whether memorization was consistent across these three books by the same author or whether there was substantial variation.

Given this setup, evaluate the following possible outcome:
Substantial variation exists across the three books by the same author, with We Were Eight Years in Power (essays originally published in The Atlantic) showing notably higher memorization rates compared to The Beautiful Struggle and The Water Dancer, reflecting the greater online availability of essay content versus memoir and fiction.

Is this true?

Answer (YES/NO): YES